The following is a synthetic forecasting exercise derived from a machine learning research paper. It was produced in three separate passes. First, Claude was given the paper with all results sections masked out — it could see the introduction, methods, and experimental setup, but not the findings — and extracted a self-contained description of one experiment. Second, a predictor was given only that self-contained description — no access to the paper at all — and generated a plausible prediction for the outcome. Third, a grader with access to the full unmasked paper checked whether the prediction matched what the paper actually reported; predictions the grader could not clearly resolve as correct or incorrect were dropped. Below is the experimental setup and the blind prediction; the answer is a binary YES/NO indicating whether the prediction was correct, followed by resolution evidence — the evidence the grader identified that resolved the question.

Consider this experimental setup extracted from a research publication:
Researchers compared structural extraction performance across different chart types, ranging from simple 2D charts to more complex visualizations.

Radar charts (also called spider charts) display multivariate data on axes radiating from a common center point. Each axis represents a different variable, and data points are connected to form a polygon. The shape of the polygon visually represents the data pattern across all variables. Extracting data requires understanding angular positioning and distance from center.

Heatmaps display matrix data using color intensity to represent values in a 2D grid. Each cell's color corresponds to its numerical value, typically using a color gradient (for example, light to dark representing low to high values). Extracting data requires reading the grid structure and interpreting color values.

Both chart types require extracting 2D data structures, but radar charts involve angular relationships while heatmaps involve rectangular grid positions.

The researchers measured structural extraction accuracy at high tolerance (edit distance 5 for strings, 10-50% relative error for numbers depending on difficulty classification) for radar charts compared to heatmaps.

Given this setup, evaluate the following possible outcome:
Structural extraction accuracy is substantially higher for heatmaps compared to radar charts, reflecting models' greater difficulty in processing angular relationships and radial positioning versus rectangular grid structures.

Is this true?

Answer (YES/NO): YES